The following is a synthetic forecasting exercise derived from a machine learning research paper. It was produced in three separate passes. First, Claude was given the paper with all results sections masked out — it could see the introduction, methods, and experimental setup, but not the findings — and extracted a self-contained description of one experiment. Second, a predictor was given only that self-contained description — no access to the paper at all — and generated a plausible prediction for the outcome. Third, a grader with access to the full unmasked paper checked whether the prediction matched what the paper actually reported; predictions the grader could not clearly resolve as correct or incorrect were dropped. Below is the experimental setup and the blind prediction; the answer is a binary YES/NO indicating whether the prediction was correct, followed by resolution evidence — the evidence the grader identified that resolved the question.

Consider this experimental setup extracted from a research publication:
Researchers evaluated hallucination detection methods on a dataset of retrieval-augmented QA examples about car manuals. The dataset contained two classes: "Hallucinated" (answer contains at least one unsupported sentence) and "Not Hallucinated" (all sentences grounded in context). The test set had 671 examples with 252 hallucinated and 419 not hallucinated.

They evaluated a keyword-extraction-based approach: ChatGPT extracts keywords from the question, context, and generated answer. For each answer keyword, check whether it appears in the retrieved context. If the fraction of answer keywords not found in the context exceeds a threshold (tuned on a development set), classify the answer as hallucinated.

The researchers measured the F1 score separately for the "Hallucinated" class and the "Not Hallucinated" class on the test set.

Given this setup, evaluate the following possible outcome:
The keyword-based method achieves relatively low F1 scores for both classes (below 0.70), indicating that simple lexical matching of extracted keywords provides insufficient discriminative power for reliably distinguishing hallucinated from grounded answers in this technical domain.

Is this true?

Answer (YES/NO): NO